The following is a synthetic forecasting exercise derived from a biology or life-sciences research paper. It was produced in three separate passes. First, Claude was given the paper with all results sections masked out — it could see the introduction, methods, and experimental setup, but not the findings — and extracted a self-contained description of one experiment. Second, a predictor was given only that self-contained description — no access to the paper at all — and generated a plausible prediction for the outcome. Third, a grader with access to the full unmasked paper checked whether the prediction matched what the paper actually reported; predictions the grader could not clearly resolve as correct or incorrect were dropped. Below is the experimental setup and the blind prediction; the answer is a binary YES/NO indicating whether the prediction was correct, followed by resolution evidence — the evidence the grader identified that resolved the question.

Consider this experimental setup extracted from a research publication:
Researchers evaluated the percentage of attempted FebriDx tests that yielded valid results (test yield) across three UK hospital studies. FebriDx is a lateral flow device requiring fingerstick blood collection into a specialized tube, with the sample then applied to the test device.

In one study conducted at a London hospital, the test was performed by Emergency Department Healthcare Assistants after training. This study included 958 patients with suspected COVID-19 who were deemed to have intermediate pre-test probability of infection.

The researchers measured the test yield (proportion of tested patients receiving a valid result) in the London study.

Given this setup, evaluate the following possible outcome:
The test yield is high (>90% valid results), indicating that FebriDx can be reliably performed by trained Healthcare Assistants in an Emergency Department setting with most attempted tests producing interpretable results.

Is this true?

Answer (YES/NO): YES